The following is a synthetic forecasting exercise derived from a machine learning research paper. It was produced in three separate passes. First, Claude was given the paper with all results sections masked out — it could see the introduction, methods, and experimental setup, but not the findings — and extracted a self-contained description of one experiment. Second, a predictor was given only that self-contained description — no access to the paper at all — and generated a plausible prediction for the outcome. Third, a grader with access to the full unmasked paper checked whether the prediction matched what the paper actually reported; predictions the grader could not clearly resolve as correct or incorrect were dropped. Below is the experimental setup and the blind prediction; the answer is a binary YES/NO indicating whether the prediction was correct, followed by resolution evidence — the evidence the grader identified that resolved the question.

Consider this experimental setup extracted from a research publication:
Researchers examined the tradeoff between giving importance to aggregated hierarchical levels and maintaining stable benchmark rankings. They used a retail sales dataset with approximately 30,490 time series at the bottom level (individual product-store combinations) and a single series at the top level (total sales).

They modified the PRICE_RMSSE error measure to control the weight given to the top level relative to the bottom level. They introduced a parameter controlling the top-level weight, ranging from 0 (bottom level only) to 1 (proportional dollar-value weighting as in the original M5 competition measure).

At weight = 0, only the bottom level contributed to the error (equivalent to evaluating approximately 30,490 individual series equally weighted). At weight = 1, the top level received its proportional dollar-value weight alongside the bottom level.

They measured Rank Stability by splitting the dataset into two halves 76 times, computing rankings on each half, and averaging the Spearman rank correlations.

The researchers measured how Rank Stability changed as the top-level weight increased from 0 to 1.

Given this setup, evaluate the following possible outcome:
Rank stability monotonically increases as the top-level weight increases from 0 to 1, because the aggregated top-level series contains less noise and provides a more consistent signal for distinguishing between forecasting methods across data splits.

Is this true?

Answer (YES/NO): NO